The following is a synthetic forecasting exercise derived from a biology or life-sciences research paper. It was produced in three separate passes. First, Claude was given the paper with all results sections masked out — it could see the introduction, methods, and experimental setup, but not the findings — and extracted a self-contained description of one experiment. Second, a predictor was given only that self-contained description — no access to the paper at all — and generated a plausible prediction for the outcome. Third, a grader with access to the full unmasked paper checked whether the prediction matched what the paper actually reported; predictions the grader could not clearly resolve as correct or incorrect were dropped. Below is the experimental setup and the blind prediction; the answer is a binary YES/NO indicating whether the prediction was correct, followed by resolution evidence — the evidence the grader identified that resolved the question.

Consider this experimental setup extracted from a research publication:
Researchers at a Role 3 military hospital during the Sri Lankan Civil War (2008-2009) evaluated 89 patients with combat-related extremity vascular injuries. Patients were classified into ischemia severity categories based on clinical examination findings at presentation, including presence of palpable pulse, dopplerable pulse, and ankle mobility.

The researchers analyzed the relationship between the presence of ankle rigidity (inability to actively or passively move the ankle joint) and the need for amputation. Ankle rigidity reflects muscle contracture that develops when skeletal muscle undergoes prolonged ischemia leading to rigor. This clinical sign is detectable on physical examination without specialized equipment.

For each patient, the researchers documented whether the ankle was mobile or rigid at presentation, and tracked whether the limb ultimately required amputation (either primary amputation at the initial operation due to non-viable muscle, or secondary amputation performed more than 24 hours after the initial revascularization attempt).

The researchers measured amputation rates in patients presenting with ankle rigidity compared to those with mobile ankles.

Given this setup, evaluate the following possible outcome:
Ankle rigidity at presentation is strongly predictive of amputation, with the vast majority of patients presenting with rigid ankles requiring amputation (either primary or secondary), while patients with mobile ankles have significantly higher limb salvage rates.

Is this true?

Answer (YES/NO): NO